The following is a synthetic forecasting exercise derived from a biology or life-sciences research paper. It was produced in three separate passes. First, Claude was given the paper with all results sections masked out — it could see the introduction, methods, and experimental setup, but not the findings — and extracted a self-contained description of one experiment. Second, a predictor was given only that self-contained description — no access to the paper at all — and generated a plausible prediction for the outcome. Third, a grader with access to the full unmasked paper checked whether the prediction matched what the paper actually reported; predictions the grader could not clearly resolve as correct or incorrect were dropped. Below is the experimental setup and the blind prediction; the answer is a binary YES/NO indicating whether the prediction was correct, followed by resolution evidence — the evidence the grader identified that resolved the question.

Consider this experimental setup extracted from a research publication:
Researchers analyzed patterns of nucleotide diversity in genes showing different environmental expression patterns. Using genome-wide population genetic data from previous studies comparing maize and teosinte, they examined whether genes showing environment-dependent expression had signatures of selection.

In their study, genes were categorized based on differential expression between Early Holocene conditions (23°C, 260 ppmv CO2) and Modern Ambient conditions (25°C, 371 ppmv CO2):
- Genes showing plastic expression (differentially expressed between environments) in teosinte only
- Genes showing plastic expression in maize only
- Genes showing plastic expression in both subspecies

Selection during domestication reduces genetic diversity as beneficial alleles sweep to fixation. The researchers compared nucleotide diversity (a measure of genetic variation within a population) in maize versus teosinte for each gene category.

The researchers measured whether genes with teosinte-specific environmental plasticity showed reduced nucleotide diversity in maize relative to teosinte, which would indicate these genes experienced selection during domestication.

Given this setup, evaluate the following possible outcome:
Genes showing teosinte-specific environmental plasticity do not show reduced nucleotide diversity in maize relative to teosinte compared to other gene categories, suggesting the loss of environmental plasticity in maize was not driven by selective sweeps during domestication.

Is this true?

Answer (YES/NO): YES